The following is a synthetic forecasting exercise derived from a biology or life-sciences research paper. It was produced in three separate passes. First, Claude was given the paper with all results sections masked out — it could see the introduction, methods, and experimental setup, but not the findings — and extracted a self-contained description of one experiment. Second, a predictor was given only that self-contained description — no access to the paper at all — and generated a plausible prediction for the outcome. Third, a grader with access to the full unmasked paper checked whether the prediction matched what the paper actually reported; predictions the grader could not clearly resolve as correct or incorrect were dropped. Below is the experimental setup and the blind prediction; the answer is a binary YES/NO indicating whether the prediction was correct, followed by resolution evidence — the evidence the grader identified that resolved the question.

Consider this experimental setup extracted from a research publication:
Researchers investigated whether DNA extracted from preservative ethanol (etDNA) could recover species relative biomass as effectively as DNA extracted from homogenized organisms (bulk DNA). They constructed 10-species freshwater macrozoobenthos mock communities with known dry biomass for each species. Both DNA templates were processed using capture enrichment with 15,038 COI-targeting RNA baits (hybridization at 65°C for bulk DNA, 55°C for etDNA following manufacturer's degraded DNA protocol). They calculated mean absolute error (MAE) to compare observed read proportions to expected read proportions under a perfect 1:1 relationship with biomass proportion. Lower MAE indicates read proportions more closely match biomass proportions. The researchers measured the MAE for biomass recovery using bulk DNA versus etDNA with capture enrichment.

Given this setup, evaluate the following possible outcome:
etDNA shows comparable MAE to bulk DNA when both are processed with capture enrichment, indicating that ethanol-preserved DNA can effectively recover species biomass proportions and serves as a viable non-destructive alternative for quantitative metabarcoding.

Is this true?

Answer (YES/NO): NO